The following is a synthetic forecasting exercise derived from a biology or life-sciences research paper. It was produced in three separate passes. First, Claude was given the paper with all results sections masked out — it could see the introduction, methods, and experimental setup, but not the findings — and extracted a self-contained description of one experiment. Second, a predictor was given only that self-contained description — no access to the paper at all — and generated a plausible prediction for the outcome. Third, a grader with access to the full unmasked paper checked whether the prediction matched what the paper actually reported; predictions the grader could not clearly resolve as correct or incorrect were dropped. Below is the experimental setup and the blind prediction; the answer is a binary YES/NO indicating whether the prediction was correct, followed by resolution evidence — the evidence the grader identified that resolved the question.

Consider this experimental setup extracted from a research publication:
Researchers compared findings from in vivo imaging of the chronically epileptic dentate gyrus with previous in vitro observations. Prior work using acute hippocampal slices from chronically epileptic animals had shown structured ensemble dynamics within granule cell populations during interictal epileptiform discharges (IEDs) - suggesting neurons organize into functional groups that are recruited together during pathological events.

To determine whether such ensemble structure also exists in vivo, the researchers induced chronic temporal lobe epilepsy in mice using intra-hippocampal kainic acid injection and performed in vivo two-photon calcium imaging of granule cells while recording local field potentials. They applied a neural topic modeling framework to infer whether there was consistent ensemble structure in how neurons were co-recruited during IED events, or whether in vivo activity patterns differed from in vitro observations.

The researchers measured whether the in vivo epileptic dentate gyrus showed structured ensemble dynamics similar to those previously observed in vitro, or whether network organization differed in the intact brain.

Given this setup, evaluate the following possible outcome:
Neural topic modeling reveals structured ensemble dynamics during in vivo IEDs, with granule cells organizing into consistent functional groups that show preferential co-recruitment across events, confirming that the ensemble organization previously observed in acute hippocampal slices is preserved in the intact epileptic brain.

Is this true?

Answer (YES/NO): YES